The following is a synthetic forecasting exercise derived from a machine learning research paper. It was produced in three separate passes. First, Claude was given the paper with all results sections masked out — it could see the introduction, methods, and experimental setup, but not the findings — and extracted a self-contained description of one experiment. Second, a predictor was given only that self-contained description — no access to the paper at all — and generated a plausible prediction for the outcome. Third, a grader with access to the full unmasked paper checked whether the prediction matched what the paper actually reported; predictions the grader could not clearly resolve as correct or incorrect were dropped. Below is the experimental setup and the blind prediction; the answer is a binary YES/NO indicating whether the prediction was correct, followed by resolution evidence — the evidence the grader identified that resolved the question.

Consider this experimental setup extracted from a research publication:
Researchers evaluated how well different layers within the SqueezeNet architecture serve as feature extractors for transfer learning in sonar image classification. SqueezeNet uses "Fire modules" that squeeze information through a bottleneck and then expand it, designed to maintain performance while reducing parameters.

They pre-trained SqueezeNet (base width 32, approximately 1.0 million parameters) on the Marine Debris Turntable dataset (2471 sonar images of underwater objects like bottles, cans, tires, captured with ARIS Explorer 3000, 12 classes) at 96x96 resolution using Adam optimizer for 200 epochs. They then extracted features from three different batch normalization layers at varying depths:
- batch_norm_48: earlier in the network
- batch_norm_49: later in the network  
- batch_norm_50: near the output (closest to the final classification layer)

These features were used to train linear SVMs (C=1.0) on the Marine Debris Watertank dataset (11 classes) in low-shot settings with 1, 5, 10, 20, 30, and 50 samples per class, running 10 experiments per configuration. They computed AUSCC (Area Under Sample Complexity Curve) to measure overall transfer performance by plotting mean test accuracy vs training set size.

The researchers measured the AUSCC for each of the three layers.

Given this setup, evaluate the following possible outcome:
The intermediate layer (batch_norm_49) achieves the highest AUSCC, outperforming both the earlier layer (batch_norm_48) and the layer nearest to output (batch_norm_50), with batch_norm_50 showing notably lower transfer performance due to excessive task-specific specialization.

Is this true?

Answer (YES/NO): NO